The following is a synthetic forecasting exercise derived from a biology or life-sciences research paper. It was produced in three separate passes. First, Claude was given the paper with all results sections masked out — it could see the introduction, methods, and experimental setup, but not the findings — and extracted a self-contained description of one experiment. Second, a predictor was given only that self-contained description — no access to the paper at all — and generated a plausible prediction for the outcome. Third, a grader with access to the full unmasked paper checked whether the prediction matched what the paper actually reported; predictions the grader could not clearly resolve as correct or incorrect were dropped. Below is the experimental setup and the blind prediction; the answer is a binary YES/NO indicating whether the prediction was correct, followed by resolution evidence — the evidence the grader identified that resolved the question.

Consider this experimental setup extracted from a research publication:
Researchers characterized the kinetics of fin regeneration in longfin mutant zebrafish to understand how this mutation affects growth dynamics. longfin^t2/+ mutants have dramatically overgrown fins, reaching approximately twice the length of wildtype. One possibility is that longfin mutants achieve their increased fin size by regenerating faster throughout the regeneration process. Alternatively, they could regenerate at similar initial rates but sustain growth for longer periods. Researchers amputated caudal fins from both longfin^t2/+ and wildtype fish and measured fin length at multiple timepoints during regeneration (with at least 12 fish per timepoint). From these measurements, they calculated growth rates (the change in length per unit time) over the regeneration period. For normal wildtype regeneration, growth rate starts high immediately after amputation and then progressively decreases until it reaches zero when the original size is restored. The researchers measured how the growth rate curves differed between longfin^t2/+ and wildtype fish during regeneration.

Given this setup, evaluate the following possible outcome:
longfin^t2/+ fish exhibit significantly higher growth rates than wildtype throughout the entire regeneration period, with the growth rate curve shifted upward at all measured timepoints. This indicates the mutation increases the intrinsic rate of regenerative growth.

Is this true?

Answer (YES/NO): NO